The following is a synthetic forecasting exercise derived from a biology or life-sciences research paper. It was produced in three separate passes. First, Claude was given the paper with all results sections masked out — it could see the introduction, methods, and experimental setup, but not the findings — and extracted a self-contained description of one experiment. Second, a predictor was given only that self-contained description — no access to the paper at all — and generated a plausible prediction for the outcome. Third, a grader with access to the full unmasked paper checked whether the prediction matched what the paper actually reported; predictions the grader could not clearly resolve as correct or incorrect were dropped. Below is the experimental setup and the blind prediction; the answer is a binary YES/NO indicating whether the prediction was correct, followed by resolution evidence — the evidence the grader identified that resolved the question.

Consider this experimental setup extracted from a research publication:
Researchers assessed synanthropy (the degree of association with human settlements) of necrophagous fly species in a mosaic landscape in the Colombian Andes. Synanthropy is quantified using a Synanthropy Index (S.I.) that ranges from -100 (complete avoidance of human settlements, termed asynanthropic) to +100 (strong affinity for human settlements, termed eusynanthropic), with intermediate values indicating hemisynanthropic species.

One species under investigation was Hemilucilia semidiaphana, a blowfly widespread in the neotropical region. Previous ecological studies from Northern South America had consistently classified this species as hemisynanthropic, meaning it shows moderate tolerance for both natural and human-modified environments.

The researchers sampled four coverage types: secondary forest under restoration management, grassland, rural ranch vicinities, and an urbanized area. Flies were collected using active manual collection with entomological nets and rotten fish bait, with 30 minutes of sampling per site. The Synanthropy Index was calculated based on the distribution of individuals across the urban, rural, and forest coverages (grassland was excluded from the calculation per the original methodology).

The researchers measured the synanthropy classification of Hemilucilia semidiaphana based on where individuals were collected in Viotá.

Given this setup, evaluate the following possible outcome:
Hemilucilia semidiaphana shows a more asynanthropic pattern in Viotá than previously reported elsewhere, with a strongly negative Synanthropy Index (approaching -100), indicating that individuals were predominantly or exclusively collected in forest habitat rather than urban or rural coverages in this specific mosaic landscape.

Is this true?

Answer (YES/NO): YES